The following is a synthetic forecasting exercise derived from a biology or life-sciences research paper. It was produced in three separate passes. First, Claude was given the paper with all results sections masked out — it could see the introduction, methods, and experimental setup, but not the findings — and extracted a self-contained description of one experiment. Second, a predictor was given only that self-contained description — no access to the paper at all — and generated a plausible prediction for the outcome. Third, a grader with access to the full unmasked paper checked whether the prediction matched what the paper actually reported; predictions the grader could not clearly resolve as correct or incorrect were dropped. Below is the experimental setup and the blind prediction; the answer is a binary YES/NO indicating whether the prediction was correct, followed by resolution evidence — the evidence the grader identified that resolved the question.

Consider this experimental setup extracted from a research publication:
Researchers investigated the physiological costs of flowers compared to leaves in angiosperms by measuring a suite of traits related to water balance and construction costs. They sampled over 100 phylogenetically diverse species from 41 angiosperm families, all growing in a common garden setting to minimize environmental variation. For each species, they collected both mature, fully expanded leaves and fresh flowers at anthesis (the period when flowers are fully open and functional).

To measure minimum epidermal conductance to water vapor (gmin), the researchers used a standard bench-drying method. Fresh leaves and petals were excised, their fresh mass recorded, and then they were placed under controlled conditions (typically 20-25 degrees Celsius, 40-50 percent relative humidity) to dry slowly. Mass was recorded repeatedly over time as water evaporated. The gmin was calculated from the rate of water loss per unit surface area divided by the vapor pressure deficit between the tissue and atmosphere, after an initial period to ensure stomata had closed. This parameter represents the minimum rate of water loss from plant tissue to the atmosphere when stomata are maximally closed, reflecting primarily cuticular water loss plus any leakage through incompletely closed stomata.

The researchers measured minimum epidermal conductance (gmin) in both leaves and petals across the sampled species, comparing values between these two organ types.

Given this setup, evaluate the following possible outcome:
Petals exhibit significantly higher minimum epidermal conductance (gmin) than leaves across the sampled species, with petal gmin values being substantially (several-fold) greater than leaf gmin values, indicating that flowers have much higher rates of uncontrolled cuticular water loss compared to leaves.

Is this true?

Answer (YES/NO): YES